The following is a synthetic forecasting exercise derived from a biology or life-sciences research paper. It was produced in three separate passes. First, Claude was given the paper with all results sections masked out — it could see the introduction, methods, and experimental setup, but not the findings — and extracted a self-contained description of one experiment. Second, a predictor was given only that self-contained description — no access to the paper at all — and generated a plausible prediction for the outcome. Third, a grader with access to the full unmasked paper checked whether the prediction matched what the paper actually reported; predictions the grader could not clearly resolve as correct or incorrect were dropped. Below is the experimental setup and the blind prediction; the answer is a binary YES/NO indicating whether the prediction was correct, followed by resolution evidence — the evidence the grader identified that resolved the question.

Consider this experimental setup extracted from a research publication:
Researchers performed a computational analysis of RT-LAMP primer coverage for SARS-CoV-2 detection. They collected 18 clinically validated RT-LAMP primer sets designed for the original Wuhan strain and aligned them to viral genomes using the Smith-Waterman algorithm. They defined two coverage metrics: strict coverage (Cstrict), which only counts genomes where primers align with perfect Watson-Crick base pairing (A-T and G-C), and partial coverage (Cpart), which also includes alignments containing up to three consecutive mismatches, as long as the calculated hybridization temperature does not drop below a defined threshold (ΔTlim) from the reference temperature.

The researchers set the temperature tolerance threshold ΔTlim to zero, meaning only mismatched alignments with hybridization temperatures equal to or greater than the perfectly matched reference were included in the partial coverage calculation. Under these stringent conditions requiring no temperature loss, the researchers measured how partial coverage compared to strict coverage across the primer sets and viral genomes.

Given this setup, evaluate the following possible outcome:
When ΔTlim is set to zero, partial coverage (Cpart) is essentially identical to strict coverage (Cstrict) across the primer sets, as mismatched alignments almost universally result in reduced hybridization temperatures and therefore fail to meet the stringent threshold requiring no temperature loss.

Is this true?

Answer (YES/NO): NO